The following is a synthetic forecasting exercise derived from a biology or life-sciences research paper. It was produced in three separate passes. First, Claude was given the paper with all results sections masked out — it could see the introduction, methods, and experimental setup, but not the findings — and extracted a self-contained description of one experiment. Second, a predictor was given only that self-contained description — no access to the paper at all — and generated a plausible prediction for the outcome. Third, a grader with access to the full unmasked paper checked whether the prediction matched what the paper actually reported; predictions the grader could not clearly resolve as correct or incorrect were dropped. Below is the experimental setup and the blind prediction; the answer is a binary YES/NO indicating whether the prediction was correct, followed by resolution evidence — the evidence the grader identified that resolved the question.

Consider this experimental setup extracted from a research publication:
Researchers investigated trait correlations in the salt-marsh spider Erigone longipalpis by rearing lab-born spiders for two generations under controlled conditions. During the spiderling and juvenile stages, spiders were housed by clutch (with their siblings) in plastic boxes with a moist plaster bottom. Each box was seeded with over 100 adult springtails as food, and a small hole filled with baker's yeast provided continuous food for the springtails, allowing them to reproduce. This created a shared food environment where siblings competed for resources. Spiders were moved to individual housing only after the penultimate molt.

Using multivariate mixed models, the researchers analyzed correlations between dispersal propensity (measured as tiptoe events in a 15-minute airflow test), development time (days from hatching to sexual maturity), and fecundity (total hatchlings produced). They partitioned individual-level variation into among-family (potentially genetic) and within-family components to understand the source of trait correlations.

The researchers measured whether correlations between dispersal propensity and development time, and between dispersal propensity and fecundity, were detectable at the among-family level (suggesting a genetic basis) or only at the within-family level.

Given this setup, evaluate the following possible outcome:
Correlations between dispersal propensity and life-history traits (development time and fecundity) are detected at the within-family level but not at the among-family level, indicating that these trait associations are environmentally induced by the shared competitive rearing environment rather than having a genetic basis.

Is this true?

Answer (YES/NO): YES